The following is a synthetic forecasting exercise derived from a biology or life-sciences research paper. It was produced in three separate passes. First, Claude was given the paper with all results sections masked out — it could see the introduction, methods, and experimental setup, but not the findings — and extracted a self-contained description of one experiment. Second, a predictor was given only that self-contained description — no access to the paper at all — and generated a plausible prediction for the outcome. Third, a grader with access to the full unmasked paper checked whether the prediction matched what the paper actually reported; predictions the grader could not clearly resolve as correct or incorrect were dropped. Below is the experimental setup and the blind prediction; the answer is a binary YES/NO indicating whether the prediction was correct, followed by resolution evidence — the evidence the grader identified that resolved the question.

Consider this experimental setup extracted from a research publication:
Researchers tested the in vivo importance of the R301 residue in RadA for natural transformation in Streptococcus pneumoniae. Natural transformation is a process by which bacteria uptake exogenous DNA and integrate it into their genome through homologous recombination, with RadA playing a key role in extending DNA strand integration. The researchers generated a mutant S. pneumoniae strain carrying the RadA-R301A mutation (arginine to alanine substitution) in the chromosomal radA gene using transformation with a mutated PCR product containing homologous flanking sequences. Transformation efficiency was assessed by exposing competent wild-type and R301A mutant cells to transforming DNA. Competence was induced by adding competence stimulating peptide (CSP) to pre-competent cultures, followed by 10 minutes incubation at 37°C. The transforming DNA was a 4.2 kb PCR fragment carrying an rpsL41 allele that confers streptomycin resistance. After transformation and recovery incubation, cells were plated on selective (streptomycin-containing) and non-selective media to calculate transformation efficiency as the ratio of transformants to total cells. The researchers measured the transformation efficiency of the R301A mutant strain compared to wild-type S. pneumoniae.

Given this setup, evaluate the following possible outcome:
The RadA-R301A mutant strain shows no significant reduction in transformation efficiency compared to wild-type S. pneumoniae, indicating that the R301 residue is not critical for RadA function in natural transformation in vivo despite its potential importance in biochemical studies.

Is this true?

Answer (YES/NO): NO